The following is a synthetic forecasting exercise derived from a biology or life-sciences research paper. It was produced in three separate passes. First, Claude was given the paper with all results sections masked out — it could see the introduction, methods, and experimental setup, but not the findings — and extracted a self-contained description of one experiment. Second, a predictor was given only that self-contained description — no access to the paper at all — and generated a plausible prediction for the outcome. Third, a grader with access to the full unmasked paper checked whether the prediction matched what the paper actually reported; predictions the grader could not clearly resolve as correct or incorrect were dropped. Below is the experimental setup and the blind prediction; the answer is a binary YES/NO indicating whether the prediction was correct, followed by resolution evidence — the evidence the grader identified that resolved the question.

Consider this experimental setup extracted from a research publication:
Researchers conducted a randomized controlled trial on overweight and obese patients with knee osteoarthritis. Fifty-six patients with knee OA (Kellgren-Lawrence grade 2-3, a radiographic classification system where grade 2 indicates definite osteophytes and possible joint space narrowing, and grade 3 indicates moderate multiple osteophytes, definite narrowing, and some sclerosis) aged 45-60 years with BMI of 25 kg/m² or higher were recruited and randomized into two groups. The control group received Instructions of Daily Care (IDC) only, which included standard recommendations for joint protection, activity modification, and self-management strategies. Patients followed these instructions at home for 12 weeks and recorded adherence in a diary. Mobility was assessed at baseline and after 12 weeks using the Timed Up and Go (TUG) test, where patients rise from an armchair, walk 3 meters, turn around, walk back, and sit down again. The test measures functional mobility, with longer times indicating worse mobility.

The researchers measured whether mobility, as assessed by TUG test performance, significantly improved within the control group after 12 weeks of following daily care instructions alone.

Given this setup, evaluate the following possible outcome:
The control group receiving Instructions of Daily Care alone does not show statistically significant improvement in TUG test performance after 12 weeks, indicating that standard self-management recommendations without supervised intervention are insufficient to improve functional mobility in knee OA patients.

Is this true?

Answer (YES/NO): YES